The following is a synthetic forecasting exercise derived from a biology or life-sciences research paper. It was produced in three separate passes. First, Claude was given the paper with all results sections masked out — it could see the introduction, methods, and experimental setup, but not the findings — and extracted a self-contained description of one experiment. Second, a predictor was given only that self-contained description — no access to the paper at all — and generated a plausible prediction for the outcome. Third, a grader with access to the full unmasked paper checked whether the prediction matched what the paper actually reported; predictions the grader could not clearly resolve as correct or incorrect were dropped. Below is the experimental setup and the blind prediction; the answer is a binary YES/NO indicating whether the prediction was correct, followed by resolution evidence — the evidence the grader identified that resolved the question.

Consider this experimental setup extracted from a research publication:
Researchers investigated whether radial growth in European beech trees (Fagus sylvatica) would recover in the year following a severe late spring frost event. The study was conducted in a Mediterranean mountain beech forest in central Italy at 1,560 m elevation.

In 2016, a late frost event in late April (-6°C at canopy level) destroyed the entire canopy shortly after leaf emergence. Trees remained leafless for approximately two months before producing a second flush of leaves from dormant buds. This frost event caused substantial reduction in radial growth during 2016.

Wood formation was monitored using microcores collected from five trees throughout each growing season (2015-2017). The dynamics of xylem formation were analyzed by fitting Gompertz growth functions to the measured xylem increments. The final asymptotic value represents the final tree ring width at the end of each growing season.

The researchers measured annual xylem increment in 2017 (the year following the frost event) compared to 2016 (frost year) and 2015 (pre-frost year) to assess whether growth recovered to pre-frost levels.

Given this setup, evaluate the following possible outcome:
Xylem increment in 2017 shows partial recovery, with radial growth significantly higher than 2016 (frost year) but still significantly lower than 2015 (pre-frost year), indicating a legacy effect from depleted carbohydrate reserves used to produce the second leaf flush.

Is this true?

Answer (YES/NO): NO